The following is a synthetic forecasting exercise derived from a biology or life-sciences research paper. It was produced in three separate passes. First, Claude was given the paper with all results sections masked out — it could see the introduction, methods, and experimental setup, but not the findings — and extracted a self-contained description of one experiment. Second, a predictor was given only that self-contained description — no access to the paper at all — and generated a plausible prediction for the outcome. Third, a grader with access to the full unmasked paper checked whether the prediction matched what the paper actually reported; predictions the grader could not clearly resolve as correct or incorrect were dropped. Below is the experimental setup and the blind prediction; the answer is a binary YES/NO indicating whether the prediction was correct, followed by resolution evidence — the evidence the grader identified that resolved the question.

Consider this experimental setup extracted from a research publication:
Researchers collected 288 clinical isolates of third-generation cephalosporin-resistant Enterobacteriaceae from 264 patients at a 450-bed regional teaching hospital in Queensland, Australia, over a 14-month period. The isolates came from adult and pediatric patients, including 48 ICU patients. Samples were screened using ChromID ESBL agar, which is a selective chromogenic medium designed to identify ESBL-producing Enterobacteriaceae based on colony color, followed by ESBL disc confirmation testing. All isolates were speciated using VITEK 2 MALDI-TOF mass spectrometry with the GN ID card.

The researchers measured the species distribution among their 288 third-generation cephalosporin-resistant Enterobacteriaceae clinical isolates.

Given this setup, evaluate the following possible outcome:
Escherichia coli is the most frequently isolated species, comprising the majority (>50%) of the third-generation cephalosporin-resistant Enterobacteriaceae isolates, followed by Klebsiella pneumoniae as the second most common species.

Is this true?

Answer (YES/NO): YES